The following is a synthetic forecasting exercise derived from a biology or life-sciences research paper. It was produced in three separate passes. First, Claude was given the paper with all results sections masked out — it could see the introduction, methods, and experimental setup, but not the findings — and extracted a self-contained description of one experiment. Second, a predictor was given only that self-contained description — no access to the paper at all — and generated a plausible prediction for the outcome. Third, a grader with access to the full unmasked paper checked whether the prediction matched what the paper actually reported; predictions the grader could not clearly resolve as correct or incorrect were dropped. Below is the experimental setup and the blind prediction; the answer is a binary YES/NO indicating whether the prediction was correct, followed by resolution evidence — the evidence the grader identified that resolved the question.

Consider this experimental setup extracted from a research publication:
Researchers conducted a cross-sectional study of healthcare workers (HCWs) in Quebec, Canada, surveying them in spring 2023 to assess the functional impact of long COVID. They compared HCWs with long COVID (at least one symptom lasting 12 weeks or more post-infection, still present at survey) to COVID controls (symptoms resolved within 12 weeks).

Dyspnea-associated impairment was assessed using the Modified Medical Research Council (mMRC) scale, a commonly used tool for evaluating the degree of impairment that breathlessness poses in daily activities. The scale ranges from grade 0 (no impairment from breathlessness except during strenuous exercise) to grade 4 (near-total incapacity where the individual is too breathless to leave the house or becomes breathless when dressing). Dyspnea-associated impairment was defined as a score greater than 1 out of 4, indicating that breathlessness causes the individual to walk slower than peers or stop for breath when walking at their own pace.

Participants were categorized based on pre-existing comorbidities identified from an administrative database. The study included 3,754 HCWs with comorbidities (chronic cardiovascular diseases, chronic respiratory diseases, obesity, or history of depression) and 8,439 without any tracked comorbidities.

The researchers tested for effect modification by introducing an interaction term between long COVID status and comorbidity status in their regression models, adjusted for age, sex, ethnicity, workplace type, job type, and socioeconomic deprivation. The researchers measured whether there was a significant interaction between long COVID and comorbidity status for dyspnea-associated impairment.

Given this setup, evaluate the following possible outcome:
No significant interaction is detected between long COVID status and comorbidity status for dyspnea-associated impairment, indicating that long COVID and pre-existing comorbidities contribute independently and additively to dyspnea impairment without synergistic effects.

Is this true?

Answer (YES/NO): NO